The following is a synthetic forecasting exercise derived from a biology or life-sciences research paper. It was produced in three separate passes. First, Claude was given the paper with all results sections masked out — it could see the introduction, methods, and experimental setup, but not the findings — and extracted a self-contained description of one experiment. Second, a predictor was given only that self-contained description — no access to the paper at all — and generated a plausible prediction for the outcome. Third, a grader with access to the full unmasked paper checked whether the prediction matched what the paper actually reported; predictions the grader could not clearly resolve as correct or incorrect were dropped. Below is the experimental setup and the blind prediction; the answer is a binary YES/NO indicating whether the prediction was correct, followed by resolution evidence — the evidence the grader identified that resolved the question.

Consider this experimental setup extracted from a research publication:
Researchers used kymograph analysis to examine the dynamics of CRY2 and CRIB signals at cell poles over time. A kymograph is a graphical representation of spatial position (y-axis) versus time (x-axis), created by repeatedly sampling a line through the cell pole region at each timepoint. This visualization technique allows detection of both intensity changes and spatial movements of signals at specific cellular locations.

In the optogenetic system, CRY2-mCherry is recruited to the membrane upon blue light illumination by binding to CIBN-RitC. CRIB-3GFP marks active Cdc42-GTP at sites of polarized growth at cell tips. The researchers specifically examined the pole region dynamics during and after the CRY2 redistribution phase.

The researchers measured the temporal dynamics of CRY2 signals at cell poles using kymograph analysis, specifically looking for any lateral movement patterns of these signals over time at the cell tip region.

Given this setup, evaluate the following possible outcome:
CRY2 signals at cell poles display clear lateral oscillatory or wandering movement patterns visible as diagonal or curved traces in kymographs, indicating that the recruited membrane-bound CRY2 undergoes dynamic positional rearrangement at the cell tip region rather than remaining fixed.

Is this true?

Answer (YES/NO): NO